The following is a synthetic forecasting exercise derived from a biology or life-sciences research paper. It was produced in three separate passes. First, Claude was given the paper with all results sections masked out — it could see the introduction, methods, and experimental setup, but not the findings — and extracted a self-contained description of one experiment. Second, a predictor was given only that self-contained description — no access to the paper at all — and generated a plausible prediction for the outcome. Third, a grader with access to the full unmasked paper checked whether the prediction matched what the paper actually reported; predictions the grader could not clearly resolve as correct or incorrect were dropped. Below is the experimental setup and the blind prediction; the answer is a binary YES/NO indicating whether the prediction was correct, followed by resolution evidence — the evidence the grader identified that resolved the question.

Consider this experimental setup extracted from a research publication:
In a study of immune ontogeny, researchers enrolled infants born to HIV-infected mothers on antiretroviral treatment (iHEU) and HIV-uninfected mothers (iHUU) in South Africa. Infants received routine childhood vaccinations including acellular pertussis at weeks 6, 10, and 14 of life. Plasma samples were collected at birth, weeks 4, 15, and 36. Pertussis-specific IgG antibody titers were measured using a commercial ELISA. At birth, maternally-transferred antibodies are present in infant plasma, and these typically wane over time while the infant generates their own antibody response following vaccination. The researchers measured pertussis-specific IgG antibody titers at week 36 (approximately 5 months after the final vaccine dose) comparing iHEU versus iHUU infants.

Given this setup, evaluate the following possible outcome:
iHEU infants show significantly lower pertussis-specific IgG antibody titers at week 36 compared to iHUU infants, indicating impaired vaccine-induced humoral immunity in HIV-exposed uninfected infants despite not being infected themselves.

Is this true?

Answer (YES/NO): NO